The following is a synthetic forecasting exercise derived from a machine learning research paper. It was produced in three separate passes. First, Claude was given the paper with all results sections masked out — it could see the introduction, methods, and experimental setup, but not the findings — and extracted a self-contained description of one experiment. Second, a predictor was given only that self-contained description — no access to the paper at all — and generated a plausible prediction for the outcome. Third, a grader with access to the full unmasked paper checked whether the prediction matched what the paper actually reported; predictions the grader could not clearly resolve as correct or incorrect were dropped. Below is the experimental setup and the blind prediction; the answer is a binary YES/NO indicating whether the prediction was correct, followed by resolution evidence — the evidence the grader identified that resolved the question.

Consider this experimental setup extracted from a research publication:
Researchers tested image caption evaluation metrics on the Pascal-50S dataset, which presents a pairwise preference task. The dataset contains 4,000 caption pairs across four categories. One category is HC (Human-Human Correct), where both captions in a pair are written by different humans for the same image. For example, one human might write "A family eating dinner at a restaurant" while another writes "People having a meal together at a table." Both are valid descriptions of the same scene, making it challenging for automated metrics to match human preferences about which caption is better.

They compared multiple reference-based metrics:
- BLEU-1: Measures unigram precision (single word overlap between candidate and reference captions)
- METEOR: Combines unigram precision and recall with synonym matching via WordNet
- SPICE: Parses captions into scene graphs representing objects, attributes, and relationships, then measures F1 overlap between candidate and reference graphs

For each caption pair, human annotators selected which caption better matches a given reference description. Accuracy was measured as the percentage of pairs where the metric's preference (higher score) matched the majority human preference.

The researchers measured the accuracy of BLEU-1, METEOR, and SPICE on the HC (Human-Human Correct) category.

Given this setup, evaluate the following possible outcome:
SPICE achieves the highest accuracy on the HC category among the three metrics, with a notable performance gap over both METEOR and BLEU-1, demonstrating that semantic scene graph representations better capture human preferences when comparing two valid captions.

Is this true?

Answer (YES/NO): NO